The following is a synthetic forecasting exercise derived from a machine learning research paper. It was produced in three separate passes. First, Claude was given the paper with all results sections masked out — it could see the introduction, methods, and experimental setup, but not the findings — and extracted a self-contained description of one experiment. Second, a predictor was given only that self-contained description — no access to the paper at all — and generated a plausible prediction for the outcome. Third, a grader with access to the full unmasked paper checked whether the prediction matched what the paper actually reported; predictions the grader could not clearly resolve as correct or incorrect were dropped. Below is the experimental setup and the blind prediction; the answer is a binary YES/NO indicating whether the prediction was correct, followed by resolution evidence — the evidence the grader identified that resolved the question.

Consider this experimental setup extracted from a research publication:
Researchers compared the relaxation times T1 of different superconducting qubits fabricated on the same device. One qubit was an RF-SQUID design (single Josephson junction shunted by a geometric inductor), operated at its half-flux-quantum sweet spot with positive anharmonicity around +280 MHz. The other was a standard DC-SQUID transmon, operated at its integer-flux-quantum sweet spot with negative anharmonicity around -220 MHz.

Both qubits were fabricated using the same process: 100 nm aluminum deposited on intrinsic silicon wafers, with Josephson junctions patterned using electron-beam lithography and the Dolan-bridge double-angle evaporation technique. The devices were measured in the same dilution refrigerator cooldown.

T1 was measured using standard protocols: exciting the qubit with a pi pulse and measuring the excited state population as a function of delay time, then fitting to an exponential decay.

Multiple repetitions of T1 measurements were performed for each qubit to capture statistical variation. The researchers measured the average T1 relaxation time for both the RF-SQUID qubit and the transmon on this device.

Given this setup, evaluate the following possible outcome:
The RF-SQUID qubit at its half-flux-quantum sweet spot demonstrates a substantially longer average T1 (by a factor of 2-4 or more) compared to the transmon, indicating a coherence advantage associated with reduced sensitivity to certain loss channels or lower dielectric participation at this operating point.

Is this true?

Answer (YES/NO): NO